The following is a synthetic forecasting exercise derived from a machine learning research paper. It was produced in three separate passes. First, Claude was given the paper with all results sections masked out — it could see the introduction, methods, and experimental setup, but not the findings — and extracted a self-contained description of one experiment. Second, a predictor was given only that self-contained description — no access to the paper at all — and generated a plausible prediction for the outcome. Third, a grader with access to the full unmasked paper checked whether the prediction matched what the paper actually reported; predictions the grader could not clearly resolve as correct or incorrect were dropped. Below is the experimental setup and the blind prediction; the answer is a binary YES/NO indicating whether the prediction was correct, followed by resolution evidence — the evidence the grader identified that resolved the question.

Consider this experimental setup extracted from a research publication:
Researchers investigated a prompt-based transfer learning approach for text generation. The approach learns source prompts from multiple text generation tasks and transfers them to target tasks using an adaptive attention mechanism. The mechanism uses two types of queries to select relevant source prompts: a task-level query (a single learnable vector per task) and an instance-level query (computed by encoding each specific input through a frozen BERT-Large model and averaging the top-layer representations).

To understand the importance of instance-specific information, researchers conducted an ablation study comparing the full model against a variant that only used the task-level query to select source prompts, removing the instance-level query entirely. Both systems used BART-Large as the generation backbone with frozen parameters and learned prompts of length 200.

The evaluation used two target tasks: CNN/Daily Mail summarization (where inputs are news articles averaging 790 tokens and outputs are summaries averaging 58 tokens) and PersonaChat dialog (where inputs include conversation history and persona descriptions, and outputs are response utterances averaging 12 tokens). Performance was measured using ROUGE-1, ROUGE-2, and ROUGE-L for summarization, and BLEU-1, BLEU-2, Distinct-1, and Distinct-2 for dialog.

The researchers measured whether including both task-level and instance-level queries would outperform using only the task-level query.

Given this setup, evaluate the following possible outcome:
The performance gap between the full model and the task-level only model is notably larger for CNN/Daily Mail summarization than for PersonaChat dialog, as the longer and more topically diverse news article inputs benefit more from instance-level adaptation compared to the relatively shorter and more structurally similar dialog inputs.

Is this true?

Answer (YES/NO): NO